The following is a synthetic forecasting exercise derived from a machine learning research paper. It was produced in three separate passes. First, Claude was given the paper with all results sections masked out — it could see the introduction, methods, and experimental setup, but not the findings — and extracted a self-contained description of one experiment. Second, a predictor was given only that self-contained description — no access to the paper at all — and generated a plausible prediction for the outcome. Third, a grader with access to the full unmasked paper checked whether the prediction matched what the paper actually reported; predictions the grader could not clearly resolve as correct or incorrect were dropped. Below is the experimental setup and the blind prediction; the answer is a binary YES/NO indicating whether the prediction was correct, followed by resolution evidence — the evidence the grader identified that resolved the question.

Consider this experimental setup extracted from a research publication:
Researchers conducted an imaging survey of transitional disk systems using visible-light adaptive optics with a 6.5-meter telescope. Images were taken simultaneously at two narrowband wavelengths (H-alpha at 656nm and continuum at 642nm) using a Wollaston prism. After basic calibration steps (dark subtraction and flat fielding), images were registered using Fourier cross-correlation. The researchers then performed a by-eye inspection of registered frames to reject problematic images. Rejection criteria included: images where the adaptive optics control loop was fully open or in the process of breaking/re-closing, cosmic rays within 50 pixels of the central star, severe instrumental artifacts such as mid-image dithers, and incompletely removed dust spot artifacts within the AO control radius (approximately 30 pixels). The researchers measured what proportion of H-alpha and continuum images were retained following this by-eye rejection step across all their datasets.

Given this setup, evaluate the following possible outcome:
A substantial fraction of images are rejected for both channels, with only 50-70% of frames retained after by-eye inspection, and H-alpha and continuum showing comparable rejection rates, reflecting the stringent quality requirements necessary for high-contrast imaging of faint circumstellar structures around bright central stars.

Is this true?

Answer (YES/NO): NO